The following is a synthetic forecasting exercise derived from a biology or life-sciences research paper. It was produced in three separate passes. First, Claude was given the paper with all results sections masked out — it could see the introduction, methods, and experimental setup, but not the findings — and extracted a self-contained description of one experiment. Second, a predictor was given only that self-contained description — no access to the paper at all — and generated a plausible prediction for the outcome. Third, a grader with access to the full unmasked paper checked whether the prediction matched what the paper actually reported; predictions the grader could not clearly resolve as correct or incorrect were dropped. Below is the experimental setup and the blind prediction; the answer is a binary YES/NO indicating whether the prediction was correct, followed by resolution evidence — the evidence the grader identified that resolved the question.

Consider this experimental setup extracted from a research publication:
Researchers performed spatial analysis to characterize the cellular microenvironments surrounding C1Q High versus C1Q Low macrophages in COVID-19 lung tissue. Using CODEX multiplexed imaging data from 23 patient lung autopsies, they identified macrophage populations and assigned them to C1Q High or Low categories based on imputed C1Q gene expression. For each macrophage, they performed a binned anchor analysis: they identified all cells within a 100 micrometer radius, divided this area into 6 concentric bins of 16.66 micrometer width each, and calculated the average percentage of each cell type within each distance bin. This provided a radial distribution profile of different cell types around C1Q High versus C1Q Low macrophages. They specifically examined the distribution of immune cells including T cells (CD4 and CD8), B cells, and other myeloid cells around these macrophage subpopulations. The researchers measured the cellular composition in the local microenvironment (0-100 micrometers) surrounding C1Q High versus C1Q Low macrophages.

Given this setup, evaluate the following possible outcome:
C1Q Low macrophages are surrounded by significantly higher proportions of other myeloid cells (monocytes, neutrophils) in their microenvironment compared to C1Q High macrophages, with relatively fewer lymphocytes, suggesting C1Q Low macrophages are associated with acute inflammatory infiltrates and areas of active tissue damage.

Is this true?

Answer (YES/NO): NO